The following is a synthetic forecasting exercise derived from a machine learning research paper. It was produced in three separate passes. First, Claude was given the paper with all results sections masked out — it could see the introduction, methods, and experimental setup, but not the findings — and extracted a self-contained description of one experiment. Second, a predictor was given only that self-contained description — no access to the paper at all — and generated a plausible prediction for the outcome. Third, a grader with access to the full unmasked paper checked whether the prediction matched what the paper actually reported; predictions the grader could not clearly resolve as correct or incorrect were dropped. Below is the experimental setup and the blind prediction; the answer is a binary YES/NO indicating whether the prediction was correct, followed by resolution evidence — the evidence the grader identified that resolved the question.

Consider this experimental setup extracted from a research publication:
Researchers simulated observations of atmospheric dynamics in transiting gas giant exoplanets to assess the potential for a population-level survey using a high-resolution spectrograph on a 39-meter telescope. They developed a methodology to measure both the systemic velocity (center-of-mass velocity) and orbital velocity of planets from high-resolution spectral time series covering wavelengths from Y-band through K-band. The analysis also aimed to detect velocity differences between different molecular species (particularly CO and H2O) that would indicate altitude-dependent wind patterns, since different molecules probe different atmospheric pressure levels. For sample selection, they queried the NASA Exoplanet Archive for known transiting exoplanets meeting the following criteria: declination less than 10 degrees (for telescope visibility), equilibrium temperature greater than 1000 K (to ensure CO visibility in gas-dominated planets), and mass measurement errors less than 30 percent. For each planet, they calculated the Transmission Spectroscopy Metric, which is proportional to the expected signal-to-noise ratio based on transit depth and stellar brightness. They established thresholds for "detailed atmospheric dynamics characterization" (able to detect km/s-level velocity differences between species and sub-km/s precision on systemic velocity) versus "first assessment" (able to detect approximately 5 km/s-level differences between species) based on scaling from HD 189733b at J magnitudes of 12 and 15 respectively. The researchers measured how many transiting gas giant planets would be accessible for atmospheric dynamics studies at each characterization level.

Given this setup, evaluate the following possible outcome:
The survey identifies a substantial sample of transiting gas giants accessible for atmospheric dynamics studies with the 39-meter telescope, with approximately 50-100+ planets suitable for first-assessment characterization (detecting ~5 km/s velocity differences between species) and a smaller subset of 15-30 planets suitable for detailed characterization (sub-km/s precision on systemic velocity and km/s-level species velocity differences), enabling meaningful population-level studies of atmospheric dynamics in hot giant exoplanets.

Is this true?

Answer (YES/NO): NO